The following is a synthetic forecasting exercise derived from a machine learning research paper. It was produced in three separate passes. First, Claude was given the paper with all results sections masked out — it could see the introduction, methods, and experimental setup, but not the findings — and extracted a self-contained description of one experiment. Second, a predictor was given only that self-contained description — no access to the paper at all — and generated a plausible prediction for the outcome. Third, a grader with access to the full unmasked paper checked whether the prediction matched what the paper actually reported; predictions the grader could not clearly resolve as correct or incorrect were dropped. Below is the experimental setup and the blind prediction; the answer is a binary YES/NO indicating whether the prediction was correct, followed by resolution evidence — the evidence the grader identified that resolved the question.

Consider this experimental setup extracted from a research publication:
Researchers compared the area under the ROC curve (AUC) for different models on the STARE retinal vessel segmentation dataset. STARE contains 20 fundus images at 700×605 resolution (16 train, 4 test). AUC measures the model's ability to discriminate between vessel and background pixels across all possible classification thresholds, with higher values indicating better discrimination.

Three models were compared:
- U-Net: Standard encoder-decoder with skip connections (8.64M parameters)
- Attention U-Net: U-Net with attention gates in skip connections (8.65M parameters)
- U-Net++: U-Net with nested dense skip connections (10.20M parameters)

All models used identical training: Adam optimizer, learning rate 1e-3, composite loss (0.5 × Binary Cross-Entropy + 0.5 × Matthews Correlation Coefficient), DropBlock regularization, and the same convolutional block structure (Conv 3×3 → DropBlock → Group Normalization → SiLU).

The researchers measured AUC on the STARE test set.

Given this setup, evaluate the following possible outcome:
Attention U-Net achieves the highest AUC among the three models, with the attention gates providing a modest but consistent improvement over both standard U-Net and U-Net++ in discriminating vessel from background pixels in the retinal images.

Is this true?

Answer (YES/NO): NO